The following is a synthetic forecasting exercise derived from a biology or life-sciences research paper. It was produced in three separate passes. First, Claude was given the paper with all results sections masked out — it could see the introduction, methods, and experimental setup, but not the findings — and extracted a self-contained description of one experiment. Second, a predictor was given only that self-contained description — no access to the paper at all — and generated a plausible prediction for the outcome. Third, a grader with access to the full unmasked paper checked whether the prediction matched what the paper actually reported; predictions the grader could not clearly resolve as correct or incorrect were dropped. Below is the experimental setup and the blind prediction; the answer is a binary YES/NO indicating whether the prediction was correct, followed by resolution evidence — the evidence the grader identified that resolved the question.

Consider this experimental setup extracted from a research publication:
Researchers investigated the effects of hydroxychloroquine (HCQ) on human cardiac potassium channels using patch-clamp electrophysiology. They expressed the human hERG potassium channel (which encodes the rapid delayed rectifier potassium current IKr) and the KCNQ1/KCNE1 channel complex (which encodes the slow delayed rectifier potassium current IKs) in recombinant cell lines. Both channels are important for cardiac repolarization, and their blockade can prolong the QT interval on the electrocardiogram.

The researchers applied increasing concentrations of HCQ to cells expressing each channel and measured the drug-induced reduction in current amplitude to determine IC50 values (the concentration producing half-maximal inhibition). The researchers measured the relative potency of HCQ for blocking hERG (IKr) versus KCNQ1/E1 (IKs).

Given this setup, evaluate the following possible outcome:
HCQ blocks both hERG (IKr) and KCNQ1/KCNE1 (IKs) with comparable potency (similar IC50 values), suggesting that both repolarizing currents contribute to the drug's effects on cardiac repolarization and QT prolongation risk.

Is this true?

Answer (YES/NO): NO